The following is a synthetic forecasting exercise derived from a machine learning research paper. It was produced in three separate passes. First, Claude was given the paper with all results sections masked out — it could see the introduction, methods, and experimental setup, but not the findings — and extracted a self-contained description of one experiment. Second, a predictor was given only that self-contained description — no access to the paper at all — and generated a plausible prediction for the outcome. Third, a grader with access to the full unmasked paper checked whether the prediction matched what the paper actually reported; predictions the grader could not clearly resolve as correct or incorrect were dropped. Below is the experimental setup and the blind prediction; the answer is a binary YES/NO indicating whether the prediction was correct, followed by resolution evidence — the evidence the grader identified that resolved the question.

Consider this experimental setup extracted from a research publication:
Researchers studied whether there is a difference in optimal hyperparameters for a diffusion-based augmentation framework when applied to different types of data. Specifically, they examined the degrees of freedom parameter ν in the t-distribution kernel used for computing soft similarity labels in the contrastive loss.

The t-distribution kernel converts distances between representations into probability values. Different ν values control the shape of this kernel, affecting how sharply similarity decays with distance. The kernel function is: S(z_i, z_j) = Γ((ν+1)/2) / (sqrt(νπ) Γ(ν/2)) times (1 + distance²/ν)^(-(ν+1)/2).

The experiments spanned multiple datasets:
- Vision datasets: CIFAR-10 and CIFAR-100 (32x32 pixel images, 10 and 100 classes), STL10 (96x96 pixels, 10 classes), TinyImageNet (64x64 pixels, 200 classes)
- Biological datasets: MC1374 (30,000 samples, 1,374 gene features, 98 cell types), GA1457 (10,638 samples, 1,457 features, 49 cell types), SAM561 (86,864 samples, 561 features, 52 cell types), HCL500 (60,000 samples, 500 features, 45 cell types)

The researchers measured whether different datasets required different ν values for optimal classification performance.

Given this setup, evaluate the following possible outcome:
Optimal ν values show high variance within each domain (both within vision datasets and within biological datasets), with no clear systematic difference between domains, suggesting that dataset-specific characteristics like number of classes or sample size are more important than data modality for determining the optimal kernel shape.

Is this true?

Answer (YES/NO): NO